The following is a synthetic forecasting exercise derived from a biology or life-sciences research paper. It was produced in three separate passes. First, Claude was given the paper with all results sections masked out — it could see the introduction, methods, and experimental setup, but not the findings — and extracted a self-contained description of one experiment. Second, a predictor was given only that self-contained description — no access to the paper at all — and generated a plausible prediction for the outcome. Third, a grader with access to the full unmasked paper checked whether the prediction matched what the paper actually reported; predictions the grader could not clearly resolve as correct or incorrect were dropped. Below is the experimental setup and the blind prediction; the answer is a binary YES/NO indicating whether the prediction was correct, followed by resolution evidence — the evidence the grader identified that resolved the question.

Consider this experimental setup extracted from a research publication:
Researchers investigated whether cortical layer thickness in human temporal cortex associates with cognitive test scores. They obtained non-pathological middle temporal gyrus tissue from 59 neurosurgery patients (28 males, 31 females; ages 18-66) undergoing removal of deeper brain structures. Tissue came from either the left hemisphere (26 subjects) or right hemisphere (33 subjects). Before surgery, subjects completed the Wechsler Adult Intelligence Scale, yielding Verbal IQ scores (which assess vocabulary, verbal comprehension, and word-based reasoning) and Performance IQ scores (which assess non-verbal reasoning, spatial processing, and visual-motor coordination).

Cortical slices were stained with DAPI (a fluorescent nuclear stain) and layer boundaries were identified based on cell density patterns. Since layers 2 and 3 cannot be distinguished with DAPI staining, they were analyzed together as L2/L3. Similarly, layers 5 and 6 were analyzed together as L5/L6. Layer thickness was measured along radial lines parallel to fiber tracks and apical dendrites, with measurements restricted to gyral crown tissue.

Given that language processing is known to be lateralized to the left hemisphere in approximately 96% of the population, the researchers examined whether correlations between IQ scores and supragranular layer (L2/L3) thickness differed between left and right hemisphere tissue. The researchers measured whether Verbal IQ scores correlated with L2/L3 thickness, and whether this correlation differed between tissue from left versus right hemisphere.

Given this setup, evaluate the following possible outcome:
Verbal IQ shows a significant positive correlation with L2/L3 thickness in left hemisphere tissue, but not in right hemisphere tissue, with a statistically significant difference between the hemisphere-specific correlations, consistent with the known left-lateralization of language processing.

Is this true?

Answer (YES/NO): NO